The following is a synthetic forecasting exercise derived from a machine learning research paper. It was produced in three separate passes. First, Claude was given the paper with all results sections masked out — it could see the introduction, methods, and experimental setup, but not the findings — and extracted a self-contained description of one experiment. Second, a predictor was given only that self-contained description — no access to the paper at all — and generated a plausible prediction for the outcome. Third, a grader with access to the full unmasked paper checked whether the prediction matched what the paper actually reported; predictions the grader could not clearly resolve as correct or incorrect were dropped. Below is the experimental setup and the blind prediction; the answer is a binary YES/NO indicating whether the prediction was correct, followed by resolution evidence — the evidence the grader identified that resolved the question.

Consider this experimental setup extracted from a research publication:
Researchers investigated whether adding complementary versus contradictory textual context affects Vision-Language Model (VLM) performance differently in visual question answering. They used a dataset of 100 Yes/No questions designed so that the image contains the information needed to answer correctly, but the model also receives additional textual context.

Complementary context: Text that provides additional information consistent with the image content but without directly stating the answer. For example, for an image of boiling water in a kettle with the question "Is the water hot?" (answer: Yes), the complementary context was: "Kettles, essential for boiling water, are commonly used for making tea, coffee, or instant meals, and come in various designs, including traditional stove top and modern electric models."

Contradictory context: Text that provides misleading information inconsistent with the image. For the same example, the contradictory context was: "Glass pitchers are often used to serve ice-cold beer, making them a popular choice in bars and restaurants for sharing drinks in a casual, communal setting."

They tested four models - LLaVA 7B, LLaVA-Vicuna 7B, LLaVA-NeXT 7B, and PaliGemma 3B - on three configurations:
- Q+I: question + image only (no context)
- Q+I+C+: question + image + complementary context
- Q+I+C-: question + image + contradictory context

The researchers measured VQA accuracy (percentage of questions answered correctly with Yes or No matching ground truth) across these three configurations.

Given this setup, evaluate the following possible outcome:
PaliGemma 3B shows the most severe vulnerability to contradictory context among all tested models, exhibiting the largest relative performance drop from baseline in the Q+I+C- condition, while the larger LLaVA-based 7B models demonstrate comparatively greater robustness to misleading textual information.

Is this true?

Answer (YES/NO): NO